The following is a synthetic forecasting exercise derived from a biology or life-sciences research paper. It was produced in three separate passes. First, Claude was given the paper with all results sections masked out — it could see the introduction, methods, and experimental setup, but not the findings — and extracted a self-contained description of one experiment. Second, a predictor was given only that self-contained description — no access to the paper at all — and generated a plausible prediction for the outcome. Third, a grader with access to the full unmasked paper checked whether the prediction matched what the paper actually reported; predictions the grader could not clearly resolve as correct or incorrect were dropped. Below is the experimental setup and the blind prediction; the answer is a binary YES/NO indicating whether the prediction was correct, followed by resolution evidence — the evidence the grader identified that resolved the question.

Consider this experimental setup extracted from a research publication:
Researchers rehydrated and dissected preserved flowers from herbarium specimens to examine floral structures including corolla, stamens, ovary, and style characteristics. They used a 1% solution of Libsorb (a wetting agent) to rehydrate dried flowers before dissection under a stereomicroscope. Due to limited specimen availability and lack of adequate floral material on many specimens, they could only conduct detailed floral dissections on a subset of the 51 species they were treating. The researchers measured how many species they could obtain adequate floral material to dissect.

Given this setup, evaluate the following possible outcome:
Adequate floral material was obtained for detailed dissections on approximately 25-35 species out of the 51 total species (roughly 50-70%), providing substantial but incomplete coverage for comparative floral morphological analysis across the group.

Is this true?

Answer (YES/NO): NO